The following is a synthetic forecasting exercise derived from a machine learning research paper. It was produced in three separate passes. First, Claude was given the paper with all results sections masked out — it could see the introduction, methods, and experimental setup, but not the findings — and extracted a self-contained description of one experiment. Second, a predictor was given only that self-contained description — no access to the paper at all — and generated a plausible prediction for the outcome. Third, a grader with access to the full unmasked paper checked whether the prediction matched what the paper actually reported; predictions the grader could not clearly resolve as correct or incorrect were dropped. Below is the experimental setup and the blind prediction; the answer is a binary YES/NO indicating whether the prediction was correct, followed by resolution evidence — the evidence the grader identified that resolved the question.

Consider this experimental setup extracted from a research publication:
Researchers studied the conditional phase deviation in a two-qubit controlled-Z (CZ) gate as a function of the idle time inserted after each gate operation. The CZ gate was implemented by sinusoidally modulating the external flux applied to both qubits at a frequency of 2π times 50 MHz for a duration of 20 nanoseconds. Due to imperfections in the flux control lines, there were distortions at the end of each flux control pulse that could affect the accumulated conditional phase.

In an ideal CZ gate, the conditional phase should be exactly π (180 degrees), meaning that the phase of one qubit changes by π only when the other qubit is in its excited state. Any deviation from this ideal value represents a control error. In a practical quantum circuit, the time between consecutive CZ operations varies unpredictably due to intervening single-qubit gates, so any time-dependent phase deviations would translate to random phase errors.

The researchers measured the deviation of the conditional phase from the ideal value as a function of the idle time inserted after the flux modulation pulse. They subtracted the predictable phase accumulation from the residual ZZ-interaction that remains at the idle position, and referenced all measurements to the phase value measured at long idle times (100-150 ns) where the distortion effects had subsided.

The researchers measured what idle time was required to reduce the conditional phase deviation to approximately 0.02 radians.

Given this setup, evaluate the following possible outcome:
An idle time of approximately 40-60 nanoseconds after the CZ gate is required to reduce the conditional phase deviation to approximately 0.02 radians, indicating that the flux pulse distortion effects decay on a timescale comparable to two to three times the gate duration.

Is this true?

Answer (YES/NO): NO